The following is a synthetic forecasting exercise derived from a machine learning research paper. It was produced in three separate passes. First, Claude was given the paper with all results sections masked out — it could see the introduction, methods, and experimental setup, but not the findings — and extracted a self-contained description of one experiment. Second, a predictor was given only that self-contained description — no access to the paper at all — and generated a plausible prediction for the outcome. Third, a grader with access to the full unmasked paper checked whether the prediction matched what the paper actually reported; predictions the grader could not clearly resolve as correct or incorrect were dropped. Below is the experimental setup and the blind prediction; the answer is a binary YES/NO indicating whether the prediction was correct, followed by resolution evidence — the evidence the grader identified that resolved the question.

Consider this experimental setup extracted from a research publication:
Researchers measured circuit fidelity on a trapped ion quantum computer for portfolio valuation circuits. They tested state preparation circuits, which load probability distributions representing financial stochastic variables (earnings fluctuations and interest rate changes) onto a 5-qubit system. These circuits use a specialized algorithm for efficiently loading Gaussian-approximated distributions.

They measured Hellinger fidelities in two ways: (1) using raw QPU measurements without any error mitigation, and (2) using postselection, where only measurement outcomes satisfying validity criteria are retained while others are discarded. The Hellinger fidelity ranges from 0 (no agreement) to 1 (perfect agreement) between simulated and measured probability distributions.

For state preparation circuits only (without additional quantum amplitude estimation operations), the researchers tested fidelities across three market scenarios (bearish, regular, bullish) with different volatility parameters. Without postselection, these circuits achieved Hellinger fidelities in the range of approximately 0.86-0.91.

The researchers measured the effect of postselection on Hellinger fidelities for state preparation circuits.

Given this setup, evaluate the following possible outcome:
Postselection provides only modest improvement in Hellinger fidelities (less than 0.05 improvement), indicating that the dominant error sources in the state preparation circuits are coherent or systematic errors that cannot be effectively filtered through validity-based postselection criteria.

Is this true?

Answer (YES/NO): NO